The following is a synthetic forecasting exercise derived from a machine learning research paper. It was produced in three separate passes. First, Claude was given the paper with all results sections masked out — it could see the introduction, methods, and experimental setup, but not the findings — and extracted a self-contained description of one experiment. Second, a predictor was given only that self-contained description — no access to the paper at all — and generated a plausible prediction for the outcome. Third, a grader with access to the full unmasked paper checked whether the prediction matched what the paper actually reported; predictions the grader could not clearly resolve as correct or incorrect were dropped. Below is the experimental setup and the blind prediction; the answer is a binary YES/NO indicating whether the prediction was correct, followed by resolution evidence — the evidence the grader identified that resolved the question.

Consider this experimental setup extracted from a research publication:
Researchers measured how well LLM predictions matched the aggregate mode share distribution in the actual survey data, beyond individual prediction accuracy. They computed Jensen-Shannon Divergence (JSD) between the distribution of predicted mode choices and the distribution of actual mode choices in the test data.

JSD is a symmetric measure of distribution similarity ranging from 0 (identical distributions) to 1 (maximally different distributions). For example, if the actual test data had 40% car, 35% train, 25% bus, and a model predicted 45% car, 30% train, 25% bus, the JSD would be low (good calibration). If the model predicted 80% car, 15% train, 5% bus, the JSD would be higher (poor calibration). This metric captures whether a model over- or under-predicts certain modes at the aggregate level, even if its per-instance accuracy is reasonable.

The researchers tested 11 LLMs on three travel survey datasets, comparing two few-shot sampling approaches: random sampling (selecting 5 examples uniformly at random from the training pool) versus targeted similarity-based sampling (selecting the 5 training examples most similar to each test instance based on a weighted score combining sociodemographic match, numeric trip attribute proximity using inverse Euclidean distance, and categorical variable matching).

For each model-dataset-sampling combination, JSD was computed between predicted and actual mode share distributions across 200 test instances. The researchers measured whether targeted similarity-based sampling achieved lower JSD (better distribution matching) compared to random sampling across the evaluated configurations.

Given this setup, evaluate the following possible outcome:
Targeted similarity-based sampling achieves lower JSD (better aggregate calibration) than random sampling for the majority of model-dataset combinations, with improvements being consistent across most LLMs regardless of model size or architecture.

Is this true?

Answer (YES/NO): YES